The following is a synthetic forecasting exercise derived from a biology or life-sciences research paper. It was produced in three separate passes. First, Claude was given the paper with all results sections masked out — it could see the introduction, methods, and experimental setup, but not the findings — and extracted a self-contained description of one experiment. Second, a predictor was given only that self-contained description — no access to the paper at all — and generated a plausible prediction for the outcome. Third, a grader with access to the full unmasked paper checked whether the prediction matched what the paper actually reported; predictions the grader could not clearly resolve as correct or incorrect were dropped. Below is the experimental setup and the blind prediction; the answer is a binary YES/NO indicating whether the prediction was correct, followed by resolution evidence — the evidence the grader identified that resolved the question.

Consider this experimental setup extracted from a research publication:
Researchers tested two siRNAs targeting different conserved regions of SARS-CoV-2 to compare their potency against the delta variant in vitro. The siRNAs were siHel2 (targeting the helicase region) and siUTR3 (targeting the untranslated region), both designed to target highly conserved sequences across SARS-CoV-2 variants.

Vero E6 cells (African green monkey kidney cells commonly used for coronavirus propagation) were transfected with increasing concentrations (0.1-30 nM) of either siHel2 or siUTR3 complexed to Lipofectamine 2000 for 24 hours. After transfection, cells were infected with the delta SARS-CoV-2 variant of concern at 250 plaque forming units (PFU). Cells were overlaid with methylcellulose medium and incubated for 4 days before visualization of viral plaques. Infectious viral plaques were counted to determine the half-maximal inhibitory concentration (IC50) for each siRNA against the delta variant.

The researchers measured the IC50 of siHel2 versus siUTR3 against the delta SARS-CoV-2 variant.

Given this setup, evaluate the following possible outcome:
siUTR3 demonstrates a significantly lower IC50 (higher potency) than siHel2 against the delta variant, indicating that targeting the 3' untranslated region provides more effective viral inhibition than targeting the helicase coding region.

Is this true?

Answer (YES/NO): NO